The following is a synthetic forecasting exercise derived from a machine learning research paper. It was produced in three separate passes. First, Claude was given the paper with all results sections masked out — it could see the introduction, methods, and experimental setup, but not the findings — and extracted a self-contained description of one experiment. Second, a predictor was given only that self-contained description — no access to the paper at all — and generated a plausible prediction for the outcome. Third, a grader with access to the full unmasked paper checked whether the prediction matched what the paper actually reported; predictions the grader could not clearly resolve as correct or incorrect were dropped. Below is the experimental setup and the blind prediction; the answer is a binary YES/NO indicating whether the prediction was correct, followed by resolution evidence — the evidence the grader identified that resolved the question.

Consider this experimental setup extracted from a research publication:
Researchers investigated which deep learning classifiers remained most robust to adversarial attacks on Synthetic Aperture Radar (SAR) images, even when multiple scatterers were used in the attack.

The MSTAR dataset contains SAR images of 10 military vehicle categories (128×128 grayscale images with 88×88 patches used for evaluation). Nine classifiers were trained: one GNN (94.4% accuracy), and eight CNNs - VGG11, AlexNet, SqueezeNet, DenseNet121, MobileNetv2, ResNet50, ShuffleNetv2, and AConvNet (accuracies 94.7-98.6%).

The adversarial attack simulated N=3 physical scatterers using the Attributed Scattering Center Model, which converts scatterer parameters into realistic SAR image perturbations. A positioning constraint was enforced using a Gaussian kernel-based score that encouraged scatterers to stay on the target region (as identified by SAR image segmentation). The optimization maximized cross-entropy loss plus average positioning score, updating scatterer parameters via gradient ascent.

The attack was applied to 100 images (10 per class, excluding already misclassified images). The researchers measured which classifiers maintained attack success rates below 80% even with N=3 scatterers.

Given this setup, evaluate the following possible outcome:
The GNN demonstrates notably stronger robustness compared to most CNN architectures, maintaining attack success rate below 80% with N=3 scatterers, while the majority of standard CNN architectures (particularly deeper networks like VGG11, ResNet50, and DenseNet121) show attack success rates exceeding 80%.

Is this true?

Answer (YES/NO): NO